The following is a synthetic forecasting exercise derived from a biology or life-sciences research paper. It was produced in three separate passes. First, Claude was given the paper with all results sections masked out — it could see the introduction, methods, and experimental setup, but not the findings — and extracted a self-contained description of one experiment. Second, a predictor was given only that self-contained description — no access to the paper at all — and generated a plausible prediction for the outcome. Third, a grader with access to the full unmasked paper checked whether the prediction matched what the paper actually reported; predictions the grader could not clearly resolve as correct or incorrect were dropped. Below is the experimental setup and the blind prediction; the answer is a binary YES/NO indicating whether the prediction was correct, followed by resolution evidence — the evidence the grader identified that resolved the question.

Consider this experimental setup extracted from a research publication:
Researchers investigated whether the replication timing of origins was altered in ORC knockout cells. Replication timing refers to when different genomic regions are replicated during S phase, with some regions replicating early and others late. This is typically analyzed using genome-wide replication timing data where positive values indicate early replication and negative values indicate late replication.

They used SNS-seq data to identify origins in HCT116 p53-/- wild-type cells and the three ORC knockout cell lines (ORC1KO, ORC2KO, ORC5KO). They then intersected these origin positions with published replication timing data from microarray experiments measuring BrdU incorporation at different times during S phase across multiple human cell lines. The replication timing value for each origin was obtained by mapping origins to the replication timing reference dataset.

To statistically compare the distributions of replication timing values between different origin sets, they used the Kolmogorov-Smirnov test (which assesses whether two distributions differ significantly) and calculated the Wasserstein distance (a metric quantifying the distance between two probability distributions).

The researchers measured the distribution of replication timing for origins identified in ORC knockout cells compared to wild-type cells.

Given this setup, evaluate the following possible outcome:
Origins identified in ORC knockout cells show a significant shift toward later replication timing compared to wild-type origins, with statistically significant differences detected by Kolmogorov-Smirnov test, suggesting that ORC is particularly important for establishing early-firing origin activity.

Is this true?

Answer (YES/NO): NO